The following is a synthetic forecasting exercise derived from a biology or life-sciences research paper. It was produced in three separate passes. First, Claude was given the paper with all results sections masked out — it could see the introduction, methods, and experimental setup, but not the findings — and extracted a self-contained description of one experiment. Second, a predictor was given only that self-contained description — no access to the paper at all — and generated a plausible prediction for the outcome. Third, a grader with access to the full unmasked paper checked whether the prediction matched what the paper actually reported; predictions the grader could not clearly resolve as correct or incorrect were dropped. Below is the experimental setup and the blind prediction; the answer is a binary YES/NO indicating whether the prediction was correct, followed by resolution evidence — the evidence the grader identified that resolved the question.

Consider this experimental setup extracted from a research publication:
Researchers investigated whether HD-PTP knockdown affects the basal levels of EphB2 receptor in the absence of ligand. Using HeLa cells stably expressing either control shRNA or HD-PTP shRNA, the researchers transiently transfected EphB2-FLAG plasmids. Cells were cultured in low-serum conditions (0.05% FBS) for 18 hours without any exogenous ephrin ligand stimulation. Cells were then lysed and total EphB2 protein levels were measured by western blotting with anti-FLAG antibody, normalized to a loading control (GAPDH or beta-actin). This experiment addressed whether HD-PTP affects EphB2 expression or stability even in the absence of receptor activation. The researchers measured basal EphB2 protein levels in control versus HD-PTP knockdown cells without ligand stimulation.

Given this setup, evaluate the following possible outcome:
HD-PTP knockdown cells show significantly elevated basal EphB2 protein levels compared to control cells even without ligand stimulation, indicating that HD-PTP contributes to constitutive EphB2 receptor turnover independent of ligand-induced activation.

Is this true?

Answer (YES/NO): NO